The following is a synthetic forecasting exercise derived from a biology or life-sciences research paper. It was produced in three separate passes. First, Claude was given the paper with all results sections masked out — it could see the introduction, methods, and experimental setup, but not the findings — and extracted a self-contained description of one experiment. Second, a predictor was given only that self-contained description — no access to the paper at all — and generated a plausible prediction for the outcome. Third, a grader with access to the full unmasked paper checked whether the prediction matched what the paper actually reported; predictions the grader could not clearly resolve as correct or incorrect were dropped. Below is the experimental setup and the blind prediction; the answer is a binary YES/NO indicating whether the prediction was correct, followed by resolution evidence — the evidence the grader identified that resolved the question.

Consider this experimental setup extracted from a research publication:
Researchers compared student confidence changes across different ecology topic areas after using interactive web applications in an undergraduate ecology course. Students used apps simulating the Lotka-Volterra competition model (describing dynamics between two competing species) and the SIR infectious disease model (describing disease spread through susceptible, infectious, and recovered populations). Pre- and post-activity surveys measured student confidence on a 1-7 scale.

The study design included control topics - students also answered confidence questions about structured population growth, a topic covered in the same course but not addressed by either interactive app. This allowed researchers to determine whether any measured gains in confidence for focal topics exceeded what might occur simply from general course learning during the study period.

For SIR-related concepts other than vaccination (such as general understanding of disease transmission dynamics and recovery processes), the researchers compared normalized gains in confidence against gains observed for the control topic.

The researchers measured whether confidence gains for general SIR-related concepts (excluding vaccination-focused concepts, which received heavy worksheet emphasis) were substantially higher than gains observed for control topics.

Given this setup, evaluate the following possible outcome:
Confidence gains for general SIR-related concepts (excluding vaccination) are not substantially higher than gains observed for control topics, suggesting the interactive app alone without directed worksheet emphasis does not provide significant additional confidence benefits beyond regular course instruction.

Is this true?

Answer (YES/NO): YES